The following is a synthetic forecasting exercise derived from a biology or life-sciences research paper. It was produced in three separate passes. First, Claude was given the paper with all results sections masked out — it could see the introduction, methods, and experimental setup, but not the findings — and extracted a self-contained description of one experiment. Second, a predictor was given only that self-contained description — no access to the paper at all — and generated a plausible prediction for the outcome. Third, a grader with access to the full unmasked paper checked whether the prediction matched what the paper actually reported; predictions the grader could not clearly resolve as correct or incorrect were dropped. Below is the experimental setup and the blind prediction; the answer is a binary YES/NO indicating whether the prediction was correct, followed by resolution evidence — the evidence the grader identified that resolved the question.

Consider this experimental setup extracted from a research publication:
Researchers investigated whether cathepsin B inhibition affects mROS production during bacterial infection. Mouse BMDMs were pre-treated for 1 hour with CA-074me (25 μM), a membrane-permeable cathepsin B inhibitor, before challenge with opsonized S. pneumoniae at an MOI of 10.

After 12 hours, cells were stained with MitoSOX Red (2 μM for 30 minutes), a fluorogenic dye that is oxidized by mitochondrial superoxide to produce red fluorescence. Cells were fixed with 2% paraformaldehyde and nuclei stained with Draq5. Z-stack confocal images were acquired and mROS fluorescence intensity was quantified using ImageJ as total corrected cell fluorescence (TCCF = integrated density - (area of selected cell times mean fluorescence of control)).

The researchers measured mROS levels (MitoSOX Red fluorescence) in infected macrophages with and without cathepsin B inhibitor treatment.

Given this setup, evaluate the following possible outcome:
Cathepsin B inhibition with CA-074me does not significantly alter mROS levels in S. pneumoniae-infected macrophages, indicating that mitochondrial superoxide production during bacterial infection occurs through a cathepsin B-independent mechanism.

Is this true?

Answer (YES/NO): NO